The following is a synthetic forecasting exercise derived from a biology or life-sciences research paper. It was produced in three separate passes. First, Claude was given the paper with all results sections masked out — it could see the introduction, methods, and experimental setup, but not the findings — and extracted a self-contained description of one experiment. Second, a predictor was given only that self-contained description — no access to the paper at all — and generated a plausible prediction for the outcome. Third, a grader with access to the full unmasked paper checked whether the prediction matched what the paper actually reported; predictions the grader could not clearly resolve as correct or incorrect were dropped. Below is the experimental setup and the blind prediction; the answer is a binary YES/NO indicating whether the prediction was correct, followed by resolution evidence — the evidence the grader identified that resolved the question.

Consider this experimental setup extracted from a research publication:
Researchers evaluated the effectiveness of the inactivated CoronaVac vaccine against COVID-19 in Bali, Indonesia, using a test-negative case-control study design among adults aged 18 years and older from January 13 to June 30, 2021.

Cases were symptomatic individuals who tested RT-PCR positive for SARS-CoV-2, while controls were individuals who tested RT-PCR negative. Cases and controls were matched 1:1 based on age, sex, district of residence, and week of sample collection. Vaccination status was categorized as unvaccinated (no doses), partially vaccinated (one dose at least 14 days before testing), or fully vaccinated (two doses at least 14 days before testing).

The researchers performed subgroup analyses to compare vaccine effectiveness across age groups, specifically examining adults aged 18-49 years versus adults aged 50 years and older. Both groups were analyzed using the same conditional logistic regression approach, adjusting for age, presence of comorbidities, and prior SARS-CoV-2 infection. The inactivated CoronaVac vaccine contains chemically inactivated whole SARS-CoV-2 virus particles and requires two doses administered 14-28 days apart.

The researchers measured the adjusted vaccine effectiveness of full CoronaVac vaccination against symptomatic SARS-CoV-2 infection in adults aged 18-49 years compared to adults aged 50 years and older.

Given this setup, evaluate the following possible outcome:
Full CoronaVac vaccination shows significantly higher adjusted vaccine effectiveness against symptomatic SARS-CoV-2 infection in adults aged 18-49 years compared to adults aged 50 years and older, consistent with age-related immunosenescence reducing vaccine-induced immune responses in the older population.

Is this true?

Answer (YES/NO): YES